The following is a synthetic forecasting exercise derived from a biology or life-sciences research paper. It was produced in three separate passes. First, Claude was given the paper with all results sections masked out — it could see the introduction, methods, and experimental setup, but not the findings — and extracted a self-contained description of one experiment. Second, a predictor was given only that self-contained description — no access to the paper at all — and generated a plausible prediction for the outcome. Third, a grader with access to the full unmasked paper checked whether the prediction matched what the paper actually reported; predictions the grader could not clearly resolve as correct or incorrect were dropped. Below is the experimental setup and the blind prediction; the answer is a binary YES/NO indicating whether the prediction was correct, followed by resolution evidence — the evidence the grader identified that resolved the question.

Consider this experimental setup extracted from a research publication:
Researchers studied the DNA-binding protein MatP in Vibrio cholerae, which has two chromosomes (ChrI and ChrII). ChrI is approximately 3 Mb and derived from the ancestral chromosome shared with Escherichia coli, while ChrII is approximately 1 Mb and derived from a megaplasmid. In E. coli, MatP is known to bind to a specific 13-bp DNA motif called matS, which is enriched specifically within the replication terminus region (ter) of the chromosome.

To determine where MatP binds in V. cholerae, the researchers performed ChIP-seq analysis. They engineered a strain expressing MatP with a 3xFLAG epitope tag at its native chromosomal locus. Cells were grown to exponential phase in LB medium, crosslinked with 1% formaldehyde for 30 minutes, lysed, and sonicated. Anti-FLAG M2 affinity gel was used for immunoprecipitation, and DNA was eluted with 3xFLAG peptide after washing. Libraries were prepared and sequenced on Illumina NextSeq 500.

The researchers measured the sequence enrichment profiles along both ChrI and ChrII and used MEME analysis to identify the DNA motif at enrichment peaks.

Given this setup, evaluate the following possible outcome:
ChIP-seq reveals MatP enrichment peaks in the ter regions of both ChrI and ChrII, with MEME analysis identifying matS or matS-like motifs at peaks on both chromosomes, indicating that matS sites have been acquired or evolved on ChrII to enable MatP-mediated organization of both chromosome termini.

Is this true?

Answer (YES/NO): YES